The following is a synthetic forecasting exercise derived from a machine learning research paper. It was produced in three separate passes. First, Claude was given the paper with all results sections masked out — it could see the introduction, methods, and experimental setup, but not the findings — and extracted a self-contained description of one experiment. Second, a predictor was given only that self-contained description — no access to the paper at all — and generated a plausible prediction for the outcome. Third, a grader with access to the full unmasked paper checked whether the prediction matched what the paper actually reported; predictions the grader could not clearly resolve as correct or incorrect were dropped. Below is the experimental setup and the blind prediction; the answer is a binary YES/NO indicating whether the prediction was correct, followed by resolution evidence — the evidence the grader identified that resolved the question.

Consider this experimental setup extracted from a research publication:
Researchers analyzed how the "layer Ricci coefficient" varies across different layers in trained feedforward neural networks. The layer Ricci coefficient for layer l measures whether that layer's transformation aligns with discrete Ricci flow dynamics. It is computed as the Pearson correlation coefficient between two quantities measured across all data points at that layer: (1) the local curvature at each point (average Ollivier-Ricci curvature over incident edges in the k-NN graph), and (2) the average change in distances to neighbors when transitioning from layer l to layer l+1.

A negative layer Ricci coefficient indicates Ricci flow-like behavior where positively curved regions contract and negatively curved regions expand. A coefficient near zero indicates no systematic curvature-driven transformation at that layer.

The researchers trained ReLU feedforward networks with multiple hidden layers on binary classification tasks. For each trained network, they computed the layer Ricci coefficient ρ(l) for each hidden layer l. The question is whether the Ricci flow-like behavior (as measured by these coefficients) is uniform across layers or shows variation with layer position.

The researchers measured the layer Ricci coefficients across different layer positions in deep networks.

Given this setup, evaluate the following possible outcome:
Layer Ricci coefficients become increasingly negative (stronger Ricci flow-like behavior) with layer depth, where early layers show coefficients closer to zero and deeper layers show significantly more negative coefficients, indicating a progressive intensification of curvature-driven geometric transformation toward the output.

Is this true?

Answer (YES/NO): NO